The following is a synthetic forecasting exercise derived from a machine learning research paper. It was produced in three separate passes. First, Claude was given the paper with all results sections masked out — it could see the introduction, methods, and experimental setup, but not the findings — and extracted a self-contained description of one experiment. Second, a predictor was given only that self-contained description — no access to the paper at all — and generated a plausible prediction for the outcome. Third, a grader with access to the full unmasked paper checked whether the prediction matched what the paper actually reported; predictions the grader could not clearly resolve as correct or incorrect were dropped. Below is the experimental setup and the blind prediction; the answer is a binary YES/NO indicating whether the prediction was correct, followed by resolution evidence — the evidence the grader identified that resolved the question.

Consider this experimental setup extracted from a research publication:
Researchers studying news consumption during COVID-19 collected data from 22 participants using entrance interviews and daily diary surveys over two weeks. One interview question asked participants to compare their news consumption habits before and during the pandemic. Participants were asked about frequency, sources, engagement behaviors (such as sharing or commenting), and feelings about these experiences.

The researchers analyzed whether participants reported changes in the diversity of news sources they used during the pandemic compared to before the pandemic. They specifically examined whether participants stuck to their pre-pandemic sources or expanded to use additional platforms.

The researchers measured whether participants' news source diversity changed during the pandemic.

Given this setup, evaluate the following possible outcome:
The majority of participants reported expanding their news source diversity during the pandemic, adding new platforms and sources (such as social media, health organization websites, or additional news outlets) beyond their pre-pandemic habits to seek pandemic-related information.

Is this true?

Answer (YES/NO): YES